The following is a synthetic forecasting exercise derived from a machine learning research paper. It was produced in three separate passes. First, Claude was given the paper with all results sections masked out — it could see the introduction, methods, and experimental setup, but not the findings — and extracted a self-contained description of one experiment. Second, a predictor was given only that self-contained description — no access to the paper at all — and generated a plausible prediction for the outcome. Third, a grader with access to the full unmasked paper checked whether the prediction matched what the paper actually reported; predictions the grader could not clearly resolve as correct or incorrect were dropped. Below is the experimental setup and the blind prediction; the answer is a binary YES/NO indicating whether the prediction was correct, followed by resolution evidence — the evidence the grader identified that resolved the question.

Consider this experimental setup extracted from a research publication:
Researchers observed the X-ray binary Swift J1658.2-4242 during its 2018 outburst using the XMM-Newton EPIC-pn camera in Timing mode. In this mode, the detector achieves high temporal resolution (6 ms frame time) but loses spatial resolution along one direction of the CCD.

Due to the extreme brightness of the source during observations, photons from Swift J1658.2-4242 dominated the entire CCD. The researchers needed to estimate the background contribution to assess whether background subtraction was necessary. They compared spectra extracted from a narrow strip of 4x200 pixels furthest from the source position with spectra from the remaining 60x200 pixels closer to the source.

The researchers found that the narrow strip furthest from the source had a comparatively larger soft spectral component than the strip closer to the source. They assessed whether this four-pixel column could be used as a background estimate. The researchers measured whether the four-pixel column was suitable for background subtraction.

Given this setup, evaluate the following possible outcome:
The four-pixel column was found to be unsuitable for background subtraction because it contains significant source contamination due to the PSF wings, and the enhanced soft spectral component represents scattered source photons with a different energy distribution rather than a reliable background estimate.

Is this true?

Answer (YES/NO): NO